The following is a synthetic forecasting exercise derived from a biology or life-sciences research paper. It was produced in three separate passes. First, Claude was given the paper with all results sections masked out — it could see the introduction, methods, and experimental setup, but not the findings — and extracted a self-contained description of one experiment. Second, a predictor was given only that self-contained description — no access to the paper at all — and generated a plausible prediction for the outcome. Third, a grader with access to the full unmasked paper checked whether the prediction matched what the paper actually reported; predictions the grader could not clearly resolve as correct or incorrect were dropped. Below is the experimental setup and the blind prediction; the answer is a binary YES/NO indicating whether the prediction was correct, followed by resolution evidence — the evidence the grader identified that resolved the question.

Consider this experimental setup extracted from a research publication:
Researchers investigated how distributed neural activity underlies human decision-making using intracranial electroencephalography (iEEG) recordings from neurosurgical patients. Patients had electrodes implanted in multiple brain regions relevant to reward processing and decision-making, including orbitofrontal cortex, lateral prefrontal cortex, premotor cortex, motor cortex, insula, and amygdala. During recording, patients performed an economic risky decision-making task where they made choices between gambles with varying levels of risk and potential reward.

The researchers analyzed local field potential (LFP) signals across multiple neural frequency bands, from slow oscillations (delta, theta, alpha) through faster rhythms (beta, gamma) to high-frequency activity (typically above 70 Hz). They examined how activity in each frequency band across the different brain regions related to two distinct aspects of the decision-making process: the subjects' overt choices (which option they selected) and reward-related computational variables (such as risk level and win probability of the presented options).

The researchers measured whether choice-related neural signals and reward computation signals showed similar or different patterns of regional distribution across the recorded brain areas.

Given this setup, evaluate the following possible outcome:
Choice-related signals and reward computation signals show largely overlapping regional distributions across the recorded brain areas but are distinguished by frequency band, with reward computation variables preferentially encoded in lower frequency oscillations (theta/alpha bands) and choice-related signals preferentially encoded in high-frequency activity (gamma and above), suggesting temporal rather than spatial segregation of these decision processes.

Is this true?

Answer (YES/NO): NO